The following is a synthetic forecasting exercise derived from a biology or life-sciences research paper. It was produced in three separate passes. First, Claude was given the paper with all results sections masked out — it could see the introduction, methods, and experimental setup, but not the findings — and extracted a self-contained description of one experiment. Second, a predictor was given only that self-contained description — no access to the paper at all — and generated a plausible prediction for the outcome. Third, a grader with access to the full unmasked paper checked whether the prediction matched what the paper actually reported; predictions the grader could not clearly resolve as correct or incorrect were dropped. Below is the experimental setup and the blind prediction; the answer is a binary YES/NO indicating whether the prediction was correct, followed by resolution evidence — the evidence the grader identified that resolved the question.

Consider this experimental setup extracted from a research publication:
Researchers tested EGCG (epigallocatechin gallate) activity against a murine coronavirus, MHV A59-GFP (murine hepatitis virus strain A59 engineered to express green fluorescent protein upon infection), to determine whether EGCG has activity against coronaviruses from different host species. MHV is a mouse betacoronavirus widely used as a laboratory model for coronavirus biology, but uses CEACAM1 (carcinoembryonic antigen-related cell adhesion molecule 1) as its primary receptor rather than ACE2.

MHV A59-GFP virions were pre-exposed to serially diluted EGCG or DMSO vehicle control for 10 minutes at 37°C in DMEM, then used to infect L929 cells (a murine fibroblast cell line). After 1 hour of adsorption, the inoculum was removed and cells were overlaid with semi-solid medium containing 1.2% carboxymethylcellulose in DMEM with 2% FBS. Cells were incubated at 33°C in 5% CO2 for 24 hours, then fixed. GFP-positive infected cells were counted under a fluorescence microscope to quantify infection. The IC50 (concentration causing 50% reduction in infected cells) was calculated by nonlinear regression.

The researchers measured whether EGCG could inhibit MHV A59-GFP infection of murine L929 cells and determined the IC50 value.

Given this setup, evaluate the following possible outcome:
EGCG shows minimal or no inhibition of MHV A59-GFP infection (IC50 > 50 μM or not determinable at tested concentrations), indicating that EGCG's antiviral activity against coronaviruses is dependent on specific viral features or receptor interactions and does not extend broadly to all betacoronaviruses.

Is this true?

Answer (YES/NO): NO